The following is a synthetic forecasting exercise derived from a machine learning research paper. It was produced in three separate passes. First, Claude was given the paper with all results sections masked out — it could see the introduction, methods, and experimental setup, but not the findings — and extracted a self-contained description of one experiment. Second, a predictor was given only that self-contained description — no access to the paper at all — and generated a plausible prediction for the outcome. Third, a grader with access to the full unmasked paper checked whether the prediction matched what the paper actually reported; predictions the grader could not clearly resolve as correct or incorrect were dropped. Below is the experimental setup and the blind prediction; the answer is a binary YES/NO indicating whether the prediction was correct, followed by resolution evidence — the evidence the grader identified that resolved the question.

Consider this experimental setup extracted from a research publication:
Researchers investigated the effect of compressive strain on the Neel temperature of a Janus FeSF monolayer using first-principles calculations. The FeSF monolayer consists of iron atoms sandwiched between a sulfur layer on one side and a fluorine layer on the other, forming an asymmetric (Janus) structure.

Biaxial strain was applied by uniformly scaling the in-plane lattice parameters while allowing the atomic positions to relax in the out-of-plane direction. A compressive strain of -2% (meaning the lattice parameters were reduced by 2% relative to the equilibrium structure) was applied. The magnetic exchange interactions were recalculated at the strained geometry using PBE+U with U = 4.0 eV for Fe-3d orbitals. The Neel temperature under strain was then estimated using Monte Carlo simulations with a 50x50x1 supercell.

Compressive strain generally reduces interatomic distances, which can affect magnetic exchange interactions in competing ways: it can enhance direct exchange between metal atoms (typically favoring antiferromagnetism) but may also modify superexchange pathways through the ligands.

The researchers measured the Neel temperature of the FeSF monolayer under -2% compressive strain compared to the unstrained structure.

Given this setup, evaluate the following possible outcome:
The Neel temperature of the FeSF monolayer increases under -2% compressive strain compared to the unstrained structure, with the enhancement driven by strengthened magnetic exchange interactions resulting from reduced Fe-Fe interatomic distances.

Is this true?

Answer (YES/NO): YES